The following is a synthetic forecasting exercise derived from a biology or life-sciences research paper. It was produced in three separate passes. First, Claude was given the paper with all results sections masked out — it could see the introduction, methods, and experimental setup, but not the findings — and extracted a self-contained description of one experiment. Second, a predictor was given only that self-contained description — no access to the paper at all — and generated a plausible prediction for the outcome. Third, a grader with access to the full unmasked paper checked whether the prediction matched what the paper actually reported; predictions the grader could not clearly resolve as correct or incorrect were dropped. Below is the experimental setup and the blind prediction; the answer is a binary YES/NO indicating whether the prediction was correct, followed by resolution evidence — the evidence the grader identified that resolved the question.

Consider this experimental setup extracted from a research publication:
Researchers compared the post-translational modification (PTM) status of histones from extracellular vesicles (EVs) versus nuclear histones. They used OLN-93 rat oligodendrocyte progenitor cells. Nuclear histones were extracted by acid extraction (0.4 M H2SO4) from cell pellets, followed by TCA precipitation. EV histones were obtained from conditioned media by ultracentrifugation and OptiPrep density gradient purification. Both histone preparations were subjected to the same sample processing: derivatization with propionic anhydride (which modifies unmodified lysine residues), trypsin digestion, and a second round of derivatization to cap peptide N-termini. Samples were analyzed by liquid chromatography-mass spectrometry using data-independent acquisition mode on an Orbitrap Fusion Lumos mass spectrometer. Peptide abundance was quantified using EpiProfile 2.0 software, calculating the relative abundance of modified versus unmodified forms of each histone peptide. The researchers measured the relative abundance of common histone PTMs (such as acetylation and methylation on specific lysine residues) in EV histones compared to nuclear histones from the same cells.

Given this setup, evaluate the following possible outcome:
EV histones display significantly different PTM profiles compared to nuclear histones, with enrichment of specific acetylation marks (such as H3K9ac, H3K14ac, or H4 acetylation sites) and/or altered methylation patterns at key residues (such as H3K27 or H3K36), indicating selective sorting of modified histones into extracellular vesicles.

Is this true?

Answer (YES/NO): NO